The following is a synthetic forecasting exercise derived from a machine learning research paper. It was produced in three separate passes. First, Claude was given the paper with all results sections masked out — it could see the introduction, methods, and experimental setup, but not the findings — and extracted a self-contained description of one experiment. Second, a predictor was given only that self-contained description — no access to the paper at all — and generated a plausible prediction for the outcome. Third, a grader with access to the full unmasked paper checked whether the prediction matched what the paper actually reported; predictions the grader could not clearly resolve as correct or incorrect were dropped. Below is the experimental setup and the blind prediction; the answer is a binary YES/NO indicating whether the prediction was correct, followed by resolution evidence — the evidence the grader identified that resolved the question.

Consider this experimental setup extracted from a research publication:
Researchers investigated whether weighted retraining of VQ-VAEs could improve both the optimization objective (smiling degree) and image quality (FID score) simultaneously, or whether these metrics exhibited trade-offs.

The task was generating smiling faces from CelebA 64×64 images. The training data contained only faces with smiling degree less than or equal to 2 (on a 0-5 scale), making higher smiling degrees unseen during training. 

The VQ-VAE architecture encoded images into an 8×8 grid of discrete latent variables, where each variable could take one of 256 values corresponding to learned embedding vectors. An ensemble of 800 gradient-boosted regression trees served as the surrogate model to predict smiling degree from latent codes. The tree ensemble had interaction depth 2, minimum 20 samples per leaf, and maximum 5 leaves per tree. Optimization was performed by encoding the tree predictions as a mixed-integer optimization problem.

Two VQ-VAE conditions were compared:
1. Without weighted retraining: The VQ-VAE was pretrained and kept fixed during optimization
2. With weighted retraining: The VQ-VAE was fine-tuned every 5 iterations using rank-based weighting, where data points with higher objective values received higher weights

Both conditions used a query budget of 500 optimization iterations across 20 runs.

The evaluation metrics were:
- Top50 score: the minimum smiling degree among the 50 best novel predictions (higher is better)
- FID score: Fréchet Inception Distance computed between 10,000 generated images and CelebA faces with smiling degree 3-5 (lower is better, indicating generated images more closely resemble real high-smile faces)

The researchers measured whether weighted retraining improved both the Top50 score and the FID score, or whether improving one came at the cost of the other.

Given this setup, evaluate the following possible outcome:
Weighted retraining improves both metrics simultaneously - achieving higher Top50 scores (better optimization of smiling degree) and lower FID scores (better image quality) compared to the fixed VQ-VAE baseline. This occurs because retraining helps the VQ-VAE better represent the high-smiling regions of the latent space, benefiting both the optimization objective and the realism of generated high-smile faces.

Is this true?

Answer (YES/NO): YES